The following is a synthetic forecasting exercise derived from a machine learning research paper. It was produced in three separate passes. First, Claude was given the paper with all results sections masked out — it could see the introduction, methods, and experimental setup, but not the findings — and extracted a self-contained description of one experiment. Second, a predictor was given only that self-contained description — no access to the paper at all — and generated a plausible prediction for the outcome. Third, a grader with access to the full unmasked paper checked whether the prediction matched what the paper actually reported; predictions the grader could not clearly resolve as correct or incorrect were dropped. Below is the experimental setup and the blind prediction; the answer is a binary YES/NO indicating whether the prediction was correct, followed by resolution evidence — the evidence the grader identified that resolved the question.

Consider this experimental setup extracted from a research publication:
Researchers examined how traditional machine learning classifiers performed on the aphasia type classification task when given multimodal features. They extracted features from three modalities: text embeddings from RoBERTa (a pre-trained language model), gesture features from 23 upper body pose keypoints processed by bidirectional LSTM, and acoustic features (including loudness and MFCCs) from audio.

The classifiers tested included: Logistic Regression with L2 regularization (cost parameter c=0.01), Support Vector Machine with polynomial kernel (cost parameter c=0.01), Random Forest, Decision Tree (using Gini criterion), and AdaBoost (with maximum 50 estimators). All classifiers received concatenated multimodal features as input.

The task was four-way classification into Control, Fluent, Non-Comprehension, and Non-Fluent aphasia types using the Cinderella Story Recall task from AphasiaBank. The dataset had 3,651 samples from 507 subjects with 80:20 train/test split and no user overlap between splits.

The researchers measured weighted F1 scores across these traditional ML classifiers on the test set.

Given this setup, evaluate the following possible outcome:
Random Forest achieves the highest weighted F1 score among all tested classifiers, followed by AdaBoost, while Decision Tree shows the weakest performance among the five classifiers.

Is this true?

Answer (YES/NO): NO